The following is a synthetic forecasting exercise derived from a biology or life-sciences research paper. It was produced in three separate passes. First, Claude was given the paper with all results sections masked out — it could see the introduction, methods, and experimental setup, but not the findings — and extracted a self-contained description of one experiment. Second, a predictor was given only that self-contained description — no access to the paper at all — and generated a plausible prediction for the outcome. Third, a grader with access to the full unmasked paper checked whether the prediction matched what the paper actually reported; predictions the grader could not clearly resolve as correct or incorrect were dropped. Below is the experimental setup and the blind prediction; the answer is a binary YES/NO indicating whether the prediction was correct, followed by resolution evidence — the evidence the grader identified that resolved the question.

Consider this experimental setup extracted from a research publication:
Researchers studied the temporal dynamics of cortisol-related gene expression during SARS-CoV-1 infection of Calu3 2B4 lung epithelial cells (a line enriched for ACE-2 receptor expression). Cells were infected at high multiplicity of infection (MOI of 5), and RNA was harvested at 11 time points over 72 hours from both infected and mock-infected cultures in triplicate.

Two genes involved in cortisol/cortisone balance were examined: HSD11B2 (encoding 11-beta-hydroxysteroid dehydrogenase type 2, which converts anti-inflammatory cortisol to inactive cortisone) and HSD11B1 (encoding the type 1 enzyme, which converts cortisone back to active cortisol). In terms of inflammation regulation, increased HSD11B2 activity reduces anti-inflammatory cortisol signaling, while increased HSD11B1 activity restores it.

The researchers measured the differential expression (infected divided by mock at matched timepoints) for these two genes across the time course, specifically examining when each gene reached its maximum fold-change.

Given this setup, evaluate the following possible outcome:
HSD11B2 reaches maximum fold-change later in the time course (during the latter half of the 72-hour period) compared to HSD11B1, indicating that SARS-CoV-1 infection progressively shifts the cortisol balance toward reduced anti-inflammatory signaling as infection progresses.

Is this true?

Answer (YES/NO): NO